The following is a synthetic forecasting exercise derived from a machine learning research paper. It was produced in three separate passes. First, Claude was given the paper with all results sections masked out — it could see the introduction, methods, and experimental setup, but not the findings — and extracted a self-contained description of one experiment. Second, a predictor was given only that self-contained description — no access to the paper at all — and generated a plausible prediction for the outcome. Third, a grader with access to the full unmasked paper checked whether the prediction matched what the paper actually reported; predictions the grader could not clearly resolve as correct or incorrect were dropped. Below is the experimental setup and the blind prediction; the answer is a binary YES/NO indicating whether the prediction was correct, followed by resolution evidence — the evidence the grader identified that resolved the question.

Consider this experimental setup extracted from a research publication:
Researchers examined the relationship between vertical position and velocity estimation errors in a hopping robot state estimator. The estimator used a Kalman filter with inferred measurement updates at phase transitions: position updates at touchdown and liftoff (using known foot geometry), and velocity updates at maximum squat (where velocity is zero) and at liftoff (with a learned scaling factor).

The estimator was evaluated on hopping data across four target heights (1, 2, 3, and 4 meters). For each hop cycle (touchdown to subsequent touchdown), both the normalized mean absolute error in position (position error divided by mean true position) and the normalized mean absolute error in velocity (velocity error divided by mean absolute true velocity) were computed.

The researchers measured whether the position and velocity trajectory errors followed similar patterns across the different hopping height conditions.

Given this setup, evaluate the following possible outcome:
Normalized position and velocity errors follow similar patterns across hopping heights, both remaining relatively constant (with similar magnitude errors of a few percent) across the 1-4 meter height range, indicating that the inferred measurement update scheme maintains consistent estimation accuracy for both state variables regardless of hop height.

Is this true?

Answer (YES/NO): NO